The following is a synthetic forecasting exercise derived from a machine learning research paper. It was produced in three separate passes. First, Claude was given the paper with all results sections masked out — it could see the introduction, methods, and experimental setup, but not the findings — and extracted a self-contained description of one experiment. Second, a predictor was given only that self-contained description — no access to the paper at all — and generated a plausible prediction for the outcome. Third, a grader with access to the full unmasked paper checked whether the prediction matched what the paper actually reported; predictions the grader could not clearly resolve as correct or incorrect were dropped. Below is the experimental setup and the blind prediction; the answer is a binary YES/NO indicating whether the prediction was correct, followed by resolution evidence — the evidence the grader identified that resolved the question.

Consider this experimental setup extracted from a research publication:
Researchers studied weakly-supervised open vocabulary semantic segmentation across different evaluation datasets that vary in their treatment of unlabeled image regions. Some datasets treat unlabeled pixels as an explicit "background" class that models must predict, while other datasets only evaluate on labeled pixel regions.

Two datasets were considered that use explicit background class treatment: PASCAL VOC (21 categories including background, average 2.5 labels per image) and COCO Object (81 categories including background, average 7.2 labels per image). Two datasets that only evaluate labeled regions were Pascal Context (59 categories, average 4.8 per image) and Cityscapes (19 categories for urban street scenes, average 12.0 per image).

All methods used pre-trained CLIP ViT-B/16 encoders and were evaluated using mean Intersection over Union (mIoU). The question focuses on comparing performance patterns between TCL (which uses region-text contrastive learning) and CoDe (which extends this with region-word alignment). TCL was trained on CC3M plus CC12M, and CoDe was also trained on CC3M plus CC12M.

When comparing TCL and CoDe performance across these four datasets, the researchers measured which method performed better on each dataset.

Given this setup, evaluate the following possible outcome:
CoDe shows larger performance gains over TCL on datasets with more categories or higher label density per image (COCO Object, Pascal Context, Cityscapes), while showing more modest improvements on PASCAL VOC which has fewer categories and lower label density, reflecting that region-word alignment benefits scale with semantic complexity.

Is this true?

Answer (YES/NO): NO